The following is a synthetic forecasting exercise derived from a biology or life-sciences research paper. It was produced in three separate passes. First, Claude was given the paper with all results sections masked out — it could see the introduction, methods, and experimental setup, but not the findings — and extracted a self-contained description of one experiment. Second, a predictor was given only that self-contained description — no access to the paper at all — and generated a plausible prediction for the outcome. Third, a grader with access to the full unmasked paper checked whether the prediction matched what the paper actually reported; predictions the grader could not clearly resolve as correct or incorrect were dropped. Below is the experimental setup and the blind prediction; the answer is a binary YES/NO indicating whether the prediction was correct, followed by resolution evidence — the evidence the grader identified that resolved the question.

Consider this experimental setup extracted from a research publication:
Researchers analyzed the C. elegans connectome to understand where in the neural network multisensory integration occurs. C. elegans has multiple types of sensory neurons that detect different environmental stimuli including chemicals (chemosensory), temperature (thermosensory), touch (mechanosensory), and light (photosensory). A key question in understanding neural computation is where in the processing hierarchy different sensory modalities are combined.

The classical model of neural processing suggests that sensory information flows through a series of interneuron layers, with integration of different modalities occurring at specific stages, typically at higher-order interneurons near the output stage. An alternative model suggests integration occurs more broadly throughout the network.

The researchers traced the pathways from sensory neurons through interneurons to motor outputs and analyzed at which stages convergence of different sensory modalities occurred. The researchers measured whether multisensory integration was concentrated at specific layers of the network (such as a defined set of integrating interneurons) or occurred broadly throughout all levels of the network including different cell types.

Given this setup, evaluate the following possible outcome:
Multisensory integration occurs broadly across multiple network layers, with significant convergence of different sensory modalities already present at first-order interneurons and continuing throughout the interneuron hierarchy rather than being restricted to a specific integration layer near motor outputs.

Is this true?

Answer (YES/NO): YES